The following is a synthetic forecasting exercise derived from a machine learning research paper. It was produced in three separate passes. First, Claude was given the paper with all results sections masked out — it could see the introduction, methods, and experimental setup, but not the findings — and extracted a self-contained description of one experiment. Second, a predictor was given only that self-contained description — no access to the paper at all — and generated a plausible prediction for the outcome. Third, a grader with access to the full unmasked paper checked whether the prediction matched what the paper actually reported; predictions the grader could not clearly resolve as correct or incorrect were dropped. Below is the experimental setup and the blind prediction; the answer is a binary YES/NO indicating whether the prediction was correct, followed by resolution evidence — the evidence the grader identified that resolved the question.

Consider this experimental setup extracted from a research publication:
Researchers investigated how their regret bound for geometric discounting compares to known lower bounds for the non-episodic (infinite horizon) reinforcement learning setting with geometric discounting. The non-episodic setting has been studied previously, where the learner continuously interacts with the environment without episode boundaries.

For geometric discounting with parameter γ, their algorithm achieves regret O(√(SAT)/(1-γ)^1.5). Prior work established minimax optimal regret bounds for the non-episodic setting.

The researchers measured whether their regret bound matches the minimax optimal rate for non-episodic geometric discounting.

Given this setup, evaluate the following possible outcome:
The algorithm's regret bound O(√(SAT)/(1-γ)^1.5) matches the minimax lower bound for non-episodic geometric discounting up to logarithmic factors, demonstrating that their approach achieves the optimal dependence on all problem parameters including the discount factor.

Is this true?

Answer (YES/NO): YES